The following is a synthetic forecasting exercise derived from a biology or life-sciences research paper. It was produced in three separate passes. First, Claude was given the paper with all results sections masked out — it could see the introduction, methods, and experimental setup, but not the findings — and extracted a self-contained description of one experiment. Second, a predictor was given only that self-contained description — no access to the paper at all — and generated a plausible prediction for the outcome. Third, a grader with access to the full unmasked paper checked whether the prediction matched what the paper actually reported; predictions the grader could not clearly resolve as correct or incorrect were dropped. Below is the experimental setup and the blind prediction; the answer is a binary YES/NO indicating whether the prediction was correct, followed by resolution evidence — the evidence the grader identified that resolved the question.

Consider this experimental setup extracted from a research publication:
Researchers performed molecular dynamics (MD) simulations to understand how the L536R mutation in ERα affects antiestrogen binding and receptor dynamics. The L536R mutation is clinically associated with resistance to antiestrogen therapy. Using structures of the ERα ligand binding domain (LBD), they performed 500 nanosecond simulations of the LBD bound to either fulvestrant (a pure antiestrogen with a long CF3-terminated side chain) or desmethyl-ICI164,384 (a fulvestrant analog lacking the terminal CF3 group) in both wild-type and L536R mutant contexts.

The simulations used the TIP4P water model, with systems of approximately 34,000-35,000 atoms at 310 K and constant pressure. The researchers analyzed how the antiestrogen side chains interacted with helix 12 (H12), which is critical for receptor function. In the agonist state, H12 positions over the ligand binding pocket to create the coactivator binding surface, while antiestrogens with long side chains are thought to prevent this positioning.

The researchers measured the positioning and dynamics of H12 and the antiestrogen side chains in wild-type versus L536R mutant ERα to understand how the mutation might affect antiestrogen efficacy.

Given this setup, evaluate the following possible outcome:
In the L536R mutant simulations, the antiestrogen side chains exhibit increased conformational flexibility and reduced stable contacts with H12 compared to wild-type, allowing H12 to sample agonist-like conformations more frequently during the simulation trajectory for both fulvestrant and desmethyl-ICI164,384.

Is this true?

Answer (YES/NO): NO